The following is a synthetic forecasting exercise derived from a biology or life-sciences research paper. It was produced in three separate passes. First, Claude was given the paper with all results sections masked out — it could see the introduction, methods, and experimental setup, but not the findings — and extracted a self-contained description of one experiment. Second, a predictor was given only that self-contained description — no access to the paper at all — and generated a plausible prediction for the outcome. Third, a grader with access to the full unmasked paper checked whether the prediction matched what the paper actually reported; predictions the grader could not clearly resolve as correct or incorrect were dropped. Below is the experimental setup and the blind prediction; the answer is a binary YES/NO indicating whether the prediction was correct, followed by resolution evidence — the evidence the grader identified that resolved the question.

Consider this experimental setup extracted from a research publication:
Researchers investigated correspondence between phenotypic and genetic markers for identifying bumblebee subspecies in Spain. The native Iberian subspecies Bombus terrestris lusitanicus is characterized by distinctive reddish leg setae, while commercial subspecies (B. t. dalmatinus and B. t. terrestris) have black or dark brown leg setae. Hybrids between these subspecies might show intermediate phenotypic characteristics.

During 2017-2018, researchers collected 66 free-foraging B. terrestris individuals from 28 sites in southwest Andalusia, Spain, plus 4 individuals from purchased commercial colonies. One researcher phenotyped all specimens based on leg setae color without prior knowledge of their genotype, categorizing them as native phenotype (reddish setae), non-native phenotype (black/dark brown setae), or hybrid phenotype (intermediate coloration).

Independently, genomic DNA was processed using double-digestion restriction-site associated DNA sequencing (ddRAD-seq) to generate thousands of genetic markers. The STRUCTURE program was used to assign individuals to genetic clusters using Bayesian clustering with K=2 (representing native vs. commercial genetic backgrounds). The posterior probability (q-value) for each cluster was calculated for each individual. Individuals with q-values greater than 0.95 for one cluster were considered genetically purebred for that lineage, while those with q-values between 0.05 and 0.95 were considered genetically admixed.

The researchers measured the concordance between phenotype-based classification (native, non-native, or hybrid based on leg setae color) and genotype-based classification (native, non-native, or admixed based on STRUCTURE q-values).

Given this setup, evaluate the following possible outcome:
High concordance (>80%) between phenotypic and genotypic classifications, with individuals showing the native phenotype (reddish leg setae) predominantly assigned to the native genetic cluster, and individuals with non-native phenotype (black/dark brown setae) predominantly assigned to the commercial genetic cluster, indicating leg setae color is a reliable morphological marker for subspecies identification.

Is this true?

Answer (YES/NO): NO